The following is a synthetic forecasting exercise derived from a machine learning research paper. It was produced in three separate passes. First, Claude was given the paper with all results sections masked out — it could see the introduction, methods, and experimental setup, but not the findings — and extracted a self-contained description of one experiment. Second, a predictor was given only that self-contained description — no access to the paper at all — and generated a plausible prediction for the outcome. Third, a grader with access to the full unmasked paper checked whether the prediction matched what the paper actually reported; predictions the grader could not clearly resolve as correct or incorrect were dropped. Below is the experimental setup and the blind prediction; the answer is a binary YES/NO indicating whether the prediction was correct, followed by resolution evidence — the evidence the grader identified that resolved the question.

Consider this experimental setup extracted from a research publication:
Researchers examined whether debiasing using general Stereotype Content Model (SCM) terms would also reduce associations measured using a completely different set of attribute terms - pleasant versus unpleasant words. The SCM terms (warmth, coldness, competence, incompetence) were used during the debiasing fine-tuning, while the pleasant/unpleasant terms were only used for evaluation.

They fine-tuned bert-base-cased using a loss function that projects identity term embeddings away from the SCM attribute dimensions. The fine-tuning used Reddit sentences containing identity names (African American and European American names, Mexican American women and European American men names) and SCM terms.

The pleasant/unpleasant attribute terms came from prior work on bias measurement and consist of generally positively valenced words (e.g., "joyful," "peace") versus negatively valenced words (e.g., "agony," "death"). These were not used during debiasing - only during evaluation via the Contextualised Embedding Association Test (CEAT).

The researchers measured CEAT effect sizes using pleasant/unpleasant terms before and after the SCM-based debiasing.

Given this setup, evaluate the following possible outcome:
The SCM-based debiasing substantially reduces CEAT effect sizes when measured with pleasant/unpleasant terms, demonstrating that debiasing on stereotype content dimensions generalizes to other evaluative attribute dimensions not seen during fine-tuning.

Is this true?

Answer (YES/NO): YES